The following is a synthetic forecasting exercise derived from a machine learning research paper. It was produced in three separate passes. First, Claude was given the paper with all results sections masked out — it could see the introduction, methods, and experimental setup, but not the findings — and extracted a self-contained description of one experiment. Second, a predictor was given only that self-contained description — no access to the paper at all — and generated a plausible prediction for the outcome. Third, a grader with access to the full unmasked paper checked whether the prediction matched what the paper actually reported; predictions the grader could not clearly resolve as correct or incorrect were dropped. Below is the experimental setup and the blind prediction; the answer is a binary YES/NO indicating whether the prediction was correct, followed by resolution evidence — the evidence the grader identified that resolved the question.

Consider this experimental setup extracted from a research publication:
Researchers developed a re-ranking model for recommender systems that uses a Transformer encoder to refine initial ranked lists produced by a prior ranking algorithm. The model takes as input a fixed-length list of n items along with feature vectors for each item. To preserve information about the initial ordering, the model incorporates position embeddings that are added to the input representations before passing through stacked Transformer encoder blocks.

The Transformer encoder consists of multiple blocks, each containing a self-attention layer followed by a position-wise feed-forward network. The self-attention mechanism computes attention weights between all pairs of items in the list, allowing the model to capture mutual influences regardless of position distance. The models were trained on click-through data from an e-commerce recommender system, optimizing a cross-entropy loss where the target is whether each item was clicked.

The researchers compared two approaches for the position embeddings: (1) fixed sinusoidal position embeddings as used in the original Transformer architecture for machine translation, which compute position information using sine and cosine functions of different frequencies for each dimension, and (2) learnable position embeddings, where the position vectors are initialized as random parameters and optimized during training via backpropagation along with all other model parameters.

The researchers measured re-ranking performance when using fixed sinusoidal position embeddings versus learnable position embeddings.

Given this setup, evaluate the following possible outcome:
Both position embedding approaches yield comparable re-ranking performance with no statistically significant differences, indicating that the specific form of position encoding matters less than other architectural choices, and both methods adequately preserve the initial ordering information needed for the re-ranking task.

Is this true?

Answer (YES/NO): NO